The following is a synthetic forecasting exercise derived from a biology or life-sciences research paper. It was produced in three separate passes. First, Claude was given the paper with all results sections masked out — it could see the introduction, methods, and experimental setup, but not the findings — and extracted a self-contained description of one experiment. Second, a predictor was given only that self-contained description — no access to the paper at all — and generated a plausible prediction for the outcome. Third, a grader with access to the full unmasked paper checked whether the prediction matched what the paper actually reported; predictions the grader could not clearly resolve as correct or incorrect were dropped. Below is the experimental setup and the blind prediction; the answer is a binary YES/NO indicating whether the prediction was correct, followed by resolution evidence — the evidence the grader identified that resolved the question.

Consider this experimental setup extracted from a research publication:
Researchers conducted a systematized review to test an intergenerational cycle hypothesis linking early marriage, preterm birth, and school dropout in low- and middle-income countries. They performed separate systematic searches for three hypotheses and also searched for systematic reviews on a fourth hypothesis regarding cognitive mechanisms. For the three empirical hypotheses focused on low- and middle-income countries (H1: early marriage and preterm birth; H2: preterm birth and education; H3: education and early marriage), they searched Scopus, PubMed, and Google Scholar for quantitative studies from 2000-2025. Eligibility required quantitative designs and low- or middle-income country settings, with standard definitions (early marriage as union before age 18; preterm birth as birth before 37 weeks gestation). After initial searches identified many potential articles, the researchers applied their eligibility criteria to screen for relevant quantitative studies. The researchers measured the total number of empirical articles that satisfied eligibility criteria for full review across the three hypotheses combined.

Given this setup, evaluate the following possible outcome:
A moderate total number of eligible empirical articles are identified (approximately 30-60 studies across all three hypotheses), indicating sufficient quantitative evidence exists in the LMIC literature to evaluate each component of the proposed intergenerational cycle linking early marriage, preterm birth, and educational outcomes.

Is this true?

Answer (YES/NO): NO